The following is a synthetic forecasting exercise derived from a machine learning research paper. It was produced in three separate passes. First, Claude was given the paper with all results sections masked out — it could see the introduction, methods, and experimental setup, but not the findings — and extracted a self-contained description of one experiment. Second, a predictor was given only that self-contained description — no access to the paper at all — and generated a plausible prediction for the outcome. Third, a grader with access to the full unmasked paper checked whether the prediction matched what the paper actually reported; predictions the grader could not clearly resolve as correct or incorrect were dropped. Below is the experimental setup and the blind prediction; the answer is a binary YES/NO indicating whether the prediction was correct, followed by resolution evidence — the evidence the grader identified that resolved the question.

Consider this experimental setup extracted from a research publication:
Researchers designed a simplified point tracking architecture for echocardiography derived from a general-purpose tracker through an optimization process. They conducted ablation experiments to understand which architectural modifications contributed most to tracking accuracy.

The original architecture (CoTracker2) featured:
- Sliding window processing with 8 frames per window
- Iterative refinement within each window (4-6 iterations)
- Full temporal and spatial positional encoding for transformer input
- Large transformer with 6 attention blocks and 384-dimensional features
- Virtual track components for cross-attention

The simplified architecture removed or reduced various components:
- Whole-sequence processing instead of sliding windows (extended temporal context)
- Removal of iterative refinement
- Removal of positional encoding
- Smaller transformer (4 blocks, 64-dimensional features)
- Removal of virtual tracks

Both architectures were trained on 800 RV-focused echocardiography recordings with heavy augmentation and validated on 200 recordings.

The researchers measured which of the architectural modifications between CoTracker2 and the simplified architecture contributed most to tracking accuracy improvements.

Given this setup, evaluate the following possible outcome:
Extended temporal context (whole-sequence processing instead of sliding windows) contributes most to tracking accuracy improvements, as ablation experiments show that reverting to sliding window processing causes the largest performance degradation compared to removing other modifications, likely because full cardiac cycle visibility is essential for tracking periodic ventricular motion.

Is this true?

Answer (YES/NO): YES